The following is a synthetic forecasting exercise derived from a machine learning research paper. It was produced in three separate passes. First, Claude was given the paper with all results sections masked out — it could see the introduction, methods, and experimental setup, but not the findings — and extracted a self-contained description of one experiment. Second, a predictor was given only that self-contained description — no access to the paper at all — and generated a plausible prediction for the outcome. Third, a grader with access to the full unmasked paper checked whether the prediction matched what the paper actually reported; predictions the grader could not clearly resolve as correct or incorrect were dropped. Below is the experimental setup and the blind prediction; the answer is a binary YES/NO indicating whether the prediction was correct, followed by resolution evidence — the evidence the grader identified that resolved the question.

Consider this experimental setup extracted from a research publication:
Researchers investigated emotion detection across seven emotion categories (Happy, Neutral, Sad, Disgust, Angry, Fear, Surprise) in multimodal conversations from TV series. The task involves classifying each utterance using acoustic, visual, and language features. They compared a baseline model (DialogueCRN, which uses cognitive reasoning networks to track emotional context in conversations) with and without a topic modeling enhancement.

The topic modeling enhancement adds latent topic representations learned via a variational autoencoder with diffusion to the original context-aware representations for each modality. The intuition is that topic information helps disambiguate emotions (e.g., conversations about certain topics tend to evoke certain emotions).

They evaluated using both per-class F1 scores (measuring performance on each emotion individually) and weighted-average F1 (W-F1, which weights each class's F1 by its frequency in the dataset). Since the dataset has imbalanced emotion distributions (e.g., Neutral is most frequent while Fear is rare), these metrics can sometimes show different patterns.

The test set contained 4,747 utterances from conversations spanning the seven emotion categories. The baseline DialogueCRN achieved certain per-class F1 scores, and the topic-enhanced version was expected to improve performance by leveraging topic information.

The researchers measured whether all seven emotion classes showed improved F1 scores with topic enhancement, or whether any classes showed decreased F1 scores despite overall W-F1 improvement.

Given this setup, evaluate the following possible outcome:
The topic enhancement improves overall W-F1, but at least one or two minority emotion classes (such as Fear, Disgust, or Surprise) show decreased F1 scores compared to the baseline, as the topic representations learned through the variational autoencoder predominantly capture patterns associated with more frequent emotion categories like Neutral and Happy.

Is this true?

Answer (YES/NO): NO